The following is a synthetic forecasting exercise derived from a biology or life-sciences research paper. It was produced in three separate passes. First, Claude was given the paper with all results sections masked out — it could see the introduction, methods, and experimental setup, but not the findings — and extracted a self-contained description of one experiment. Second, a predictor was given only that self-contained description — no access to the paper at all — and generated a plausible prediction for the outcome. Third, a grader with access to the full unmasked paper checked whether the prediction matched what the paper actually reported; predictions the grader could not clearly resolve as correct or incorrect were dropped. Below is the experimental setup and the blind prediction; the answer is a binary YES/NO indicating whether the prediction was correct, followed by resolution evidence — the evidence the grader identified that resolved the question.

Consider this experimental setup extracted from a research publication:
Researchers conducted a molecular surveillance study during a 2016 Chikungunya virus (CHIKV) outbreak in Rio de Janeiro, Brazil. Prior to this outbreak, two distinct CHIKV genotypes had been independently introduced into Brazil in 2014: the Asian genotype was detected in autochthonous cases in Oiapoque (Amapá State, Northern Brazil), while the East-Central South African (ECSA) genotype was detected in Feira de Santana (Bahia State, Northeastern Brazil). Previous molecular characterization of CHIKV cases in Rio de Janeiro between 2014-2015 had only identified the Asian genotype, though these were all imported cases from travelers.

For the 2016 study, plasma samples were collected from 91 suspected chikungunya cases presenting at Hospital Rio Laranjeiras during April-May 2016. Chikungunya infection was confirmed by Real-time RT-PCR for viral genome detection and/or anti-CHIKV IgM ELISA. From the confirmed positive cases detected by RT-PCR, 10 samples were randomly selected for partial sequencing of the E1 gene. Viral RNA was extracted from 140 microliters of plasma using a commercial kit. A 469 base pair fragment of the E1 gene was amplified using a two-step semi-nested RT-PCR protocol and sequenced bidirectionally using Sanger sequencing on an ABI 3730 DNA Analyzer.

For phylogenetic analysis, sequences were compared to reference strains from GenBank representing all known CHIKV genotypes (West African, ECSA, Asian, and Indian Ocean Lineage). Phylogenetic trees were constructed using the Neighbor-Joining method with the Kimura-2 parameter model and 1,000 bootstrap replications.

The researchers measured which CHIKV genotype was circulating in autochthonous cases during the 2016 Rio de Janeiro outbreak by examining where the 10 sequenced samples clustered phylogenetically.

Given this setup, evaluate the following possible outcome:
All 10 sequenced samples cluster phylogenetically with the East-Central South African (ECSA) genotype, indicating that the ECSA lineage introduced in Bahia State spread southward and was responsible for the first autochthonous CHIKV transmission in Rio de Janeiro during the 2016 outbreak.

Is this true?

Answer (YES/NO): YES